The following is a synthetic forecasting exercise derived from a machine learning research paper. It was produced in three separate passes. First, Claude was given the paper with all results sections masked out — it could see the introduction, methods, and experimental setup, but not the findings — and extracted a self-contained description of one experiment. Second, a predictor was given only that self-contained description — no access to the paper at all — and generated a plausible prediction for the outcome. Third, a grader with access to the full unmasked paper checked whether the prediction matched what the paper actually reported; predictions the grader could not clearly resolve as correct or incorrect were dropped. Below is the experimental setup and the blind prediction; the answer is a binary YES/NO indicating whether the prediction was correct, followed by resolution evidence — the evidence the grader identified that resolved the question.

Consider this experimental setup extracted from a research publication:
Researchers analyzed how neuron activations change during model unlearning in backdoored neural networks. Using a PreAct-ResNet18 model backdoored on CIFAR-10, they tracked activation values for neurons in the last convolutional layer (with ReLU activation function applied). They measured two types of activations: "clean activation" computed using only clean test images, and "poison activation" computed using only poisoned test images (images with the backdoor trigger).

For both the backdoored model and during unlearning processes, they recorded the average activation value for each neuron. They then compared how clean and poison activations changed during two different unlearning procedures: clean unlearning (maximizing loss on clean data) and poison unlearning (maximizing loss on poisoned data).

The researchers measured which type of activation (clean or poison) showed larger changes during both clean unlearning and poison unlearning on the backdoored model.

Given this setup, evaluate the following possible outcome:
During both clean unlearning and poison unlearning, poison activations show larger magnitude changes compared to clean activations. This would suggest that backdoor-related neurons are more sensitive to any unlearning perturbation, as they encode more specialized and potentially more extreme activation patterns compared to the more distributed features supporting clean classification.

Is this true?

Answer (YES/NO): YES